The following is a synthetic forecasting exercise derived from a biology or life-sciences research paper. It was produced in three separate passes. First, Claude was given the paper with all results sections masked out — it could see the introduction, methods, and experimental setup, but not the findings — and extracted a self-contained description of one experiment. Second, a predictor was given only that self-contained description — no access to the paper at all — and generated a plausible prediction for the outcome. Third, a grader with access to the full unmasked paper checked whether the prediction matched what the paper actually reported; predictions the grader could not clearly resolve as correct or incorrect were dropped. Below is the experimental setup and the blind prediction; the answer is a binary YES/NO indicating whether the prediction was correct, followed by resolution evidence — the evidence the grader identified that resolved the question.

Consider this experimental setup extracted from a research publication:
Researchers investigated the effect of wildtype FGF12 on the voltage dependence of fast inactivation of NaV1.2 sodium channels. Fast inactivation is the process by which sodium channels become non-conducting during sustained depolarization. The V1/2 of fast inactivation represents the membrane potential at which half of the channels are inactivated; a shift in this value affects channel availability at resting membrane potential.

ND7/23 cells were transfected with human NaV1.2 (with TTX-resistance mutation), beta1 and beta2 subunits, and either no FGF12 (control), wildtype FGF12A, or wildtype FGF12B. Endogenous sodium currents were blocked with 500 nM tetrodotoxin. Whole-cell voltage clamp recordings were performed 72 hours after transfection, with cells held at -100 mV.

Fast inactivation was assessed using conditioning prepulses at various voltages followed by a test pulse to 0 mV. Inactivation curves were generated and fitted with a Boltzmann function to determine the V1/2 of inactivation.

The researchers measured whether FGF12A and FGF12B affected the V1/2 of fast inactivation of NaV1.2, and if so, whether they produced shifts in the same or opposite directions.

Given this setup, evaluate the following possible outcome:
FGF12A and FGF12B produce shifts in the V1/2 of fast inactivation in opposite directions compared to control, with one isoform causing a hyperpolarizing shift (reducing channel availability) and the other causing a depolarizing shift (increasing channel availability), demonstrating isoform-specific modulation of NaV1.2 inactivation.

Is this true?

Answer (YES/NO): NO